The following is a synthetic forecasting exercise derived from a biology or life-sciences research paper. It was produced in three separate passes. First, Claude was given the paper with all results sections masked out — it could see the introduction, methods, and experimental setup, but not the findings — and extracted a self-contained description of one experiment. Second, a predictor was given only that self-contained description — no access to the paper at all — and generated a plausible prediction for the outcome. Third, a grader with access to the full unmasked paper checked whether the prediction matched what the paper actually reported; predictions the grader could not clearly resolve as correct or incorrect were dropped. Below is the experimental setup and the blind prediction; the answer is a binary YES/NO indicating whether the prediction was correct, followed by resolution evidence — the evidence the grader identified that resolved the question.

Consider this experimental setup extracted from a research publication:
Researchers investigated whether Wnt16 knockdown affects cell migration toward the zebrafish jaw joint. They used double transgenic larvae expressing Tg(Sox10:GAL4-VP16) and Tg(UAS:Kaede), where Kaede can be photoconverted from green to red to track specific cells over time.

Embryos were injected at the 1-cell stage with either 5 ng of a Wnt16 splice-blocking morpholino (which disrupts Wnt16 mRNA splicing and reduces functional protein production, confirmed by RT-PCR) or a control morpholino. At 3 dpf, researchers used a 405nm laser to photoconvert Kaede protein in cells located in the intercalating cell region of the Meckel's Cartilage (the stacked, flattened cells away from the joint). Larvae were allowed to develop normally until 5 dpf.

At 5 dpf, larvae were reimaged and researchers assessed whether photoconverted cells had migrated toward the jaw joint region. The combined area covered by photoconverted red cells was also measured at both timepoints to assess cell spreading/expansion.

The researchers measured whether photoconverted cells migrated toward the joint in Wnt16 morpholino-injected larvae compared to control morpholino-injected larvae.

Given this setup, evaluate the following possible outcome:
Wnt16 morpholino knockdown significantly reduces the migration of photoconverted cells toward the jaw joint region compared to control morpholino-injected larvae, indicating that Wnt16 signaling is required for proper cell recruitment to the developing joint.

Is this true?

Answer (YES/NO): NO